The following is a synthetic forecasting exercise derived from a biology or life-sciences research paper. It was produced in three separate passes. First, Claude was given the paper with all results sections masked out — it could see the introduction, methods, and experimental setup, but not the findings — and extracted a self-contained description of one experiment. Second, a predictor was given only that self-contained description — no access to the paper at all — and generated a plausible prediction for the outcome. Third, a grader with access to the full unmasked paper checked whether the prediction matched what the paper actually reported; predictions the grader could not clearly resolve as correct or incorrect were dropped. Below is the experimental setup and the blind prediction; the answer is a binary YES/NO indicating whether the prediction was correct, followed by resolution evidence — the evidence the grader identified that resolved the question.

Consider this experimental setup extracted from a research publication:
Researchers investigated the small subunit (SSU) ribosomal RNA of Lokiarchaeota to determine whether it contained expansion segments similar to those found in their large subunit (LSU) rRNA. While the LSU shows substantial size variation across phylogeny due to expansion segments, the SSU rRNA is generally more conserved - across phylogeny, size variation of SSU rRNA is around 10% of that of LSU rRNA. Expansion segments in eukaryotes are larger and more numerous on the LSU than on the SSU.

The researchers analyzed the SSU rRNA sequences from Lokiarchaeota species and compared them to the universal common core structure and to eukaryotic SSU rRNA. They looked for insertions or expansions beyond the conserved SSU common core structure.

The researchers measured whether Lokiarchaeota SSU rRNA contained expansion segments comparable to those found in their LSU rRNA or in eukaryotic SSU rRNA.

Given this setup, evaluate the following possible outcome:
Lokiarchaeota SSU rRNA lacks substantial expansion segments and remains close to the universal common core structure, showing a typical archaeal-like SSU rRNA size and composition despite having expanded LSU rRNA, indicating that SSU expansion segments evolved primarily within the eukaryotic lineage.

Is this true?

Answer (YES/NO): YES